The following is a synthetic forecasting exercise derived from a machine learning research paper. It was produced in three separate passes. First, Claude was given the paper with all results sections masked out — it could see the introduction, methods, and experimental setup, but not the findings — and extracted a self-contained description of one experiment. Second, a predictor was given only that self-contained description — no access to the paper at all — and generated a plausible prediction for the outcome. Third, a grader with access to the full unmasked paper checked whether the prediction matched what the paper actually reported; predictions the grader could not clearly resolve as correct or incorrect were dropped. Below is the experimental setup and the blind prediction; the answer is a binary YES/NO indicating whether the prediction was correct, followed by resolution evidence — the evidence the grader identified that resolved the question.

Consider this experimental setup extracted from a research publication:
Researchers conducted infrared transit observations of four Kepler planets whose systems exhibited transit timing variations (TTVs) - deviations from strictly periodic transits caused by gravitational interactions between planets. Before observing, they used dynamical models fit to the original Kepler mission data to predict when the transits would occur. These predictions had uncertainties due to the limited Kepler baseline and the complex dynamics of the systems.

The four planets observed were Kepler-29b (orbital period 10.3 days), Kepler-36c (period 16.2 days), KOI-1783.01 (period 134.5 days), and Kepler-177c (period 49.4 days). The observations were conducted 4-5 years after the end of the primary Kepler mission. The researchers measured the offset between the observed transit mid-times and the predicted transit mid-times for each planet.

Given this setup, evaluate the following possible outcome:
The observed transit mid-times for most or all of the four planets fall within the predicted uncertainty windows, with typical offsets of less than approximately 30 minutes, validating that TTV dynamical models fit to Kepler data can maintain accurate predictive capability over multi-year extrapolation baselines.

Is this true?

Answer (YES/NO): NO